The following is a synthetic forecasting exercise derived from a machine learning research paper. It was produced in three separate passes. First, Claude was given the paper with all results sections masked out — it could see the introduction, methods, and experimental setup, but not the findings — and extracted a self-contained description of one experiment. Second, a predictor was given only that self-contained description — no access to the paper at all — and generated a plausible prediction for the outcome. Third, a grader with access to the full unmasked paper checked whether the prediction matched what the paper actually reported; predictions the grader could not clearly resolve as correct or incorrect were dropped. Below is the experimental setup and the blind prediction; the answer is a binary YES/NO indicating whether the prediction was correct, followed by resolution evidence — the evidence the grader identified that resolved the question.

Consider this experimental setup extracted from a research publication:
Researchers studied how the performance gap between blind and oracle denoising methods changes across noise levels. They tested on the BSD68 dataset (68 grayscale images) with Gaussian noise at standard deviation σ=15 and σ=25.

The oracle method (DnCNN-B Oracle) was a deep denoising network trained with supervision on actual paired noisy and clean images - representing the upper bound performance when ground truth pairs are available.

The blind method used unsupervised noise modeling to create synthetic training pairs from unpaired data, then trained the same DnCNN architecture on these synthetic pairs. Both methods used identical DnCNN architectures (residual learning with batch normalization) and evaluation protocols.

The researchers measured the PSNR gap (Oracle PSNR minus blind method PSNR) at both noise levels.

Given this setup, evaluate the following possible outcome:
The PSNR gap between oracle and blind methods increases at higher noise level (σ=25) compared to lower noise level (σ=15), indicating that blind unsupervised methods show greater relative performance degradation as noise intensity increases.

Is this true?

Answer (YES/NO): NO